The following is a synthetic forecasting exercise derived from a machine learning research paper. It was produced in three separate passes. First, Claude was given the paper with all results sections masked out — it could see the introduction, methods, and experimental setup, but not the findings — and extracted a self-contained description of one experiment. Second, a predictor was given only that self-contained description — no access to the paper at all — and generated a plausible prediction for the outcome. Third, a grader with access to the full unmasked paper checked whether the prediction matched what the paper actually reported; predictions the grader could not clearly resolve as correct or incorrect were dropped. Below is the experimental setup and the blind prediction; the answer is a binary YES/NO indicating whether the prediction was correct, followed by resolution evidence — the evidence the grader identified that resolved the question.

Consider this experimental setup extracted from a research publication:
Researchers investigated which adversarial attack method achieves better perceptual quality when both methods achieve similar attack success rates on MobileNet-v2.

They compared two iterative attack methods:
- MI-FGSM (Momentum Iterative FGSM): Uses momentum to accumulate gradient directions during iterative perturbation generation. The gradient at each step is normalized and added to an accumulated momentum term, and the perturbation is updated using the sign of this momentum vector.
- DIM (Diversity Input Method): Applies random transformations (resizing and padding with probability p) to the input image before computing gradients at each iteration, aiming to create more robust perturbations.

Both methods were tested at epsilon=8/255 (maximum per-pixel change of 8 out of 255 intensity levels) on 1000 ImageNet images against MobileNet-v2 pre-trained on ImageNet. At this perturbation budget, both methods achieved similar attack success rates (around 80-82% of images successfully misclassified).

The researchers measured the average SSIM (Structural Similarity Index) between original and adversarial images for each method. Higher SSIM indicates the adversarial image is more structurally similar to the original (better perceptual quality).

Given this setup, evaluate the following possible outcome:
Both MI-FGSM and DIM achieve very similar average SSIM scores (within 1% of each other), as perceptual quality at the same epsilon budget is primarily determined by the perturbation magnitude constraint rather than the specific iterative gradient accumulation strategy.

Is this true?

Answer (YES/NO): NO